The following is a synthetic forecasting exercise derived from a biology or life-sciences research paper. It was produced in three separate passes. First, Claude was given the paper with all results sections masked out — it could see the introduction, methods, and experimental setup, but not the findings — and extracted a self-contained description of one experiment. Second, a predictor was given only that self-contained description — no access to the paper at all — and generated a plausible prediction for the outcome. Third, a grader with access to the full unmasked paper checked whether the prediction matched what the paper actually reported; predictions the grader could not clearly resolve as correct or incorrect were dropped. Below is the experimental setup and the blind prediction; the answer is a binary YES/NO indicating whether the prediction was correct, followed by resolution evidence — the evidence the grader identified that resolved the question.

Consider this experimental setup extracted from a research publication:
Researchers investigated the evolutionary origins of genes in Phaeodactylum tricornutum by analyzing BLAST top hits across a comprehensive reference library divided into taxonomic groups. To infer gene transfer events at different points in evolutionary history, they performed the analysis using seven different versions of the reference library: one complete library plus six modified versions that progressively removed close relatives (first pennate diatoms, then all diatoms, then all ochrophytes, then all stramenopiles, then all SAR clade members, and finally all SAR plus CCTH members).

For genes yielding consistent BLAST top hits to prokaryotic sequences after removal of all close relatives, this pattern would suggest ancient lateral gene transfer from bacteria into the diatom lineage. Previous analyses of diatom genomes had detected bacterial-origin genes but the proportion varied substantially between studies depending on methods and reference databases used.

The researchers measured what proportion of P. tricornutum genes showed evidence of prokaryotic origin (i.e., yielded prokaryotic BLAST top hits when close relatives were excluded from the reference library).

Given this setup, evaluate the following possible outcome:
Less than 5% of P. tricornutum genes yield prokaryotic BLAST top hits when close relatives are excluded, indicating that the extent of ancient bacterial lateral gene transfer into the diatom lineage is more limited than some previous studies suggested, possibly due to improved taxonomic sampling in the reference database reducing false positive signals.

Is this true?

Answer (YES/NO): NO